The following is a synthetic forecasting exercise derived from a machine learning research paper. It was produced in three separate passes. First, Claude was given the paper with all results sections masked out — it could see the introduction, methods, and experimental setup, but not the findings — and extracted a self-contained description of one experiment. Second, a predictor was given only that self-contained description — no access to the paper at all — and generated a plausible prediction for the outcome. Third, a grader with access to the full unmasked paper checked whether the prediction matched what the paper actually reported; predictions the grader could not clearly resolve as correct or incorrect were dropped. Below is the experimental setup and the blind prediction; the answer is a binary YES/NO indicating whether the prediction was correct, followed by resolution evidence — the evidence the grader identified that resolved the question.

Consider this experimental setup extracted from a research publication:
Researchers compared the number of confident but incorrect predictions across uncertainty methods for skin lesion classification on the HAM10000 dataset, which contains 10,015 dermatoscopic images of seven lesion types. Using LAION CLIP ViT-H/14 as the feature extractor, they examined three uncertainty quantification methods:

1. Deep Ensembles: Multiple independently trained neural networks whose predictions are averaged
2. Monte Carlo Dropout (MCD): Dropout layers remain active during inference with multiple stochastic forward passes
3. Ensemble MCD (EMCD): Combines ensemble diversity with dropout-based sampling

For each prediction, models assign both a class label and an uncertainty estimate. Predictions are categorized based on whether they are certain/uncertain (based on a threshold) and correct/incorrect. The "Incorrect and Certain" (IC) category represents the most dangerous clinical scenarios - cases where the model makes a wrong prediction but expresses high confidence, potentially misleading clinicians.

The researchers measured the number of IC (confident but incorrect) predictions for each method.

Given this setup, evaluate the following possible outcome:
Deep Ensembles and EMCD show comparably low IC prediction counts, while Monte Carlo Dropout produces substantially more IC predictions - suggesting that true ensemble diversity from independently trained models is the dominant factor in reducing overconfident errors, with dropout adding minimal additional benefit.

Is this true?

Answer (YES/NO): NO